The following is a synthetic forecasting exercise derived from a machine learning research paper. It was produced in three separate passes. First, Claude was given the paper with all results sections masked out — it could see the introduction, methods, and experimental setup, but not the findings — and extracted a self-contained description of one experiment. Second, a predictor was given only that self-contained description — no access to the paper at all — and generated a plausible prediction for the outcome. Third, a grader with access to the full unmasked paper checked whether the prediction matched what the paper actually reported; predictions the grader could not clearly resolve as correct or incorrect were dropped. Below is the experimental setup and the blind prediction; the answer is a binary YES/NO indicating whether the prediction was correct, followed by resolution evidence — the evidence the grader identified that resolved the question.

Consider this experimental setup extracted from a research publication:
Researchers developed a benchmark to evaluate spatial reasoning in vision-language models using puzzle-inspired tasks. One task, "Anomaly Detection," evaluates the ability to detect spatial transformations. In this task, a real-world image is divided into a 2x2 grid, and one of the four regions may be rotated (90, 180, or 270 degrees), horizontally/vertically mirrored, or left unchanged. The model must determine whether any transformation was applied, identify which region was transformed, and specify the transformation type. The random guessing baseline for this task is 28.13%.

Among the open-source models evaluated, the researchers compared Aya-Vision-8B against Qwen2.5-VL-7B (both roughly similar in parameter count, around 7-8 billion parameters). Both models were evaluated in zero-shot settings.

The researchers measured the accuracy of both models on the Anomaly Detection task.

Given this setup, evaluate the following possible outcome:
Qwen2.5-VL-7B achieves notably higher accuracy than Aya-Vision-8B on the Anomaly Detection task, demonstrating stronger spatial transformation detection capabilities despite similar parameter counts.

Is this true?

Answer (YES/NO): YES